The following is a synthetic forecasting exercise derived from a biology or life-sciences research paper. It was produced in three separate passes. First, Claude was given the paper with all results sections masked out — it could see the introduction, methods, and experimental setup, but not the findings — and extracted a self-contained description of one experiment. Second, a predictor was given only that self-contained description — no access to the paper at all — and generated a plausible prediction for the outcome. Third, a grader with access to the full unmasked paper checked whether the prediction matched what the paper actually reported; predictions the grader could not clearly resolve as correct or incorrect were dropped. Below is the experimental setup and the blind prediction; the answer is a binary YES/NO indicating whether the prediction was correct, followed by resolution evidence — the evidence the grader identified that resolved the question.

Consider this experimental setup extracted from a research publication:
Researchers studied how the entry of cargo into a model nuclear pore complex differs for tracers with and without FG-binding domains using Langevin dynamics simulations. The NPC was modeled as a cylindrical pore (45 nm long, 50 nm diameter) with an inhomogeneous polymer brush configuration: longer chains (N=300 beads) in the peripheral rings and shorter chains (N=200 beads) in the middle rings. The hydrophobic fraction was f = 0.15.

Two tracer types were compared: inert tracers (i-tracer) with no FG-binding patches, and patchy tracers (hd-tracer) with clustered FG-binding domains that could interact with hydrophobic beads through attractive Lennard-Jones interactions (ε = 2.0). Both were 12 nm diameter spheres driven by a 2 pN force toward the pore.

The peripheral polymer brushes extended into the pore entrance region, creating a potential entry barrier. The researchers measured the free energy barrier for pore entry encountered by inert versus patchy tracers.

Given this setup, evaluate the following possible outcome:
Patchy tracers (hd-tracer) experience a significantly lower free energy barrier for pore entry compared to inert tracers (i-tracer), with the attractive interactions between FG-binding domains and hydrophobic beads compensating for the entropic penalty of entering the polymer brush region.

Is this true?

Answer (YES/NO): YES